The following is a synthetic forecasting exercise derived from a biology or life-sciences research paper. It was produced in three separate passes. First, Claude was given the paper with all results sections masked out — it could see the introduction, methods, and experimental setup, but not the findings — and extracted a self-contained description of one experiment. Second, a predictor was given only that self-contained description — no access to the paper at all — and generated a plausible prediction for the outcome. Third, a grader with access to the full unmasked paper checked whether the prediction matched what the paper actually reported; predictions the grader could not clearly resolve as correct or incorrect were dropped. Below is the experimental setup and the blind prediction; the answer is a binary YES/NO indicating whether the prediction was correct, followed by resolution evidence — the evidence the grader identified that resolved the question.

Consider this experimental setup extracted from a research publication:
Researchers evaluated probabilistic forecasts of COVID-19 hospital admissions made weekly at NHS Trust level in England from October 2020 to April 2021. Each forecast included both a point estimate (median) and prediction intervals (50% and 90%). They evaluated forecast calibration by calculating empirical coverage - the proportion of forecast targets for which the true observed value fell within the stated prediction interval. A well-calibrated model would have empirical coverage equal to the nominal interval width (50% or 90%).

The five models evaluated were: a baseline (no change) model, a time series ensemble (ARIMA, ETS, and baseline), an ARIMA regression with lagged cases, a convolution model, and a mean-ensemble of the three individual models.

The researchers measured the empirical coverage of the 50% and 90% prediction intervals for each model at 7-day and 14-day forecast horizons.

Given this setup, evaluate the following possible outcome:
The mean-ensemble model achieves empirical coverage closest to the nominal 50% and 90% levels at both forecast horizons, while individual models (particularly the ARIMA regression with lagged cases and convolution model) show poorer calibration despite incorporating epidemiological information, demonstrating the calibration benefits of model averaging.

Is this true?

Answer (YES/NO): NO